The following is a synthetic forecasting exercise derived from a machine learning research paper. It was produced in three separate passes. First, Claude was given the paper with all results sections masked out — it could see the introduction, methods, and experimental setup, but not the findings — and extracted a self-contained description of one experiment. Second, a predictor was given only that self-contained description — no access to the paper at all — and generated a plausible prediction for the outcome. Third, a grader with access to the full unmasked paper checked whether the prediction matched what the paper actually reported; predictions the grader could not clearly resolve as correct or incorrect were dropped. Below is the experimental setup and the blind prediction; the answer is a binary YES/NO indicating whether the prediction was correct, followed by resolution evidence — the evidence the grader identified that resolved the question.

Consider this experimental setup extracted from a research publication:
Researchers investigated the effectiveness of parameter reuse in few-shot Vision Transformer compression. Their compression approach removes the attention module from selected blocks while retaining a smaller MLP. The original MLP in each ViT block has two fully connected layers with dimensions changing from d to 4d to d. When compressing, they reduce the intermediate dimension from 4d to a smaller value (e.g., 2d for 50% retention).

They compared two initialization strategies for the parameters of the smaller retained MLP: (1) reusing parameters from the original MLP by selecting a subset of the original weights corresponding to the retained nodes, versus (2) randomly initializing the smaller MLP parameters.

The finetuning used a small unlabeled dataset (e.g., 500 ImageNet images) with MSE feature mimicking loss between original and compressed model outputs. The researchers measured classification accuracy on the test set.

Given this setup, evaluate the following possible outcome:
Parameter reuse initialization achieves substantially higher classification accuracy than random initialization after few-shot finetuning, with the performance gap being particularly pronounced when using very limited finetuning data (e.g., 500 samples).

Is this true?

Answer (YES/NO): NO